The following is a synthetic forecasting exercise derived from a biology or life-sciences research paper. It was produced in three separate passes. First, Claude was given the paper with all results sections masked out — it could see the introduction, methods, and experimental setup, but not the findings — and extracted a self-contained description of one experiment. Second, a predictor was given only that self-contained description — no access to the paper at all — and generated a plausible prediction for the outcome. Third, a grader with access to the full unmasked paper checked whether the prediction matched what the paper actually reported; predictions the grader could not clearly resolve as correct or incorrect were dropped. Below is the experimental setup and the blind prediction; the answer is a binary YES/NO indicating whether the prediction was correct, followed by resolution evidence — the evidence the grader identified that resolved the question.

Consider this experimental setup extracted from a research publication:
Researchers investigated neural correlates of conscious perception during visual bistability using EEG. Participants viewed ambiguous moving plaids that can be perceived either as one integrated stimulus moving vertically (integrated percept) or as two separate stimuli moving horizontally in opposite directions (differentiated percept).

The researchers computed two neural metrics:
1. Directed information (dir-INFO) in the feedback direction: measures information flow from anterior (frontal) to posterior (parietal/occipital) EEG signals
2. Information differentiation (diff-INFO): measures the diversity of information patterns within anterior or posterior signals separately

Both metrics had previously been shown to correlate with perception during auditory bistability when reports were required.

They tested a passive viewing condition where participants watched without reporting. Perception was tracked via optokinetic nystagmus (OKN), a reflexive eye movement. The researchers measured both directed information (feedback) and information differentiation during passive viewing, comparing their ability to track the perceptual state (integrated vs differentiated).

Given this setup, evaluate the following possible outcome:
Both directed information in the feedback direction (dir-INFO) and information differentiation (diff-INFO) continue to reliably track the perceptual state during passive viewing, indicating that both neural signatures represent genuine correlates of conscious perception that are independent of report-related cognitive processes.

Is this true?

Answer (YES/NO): NO